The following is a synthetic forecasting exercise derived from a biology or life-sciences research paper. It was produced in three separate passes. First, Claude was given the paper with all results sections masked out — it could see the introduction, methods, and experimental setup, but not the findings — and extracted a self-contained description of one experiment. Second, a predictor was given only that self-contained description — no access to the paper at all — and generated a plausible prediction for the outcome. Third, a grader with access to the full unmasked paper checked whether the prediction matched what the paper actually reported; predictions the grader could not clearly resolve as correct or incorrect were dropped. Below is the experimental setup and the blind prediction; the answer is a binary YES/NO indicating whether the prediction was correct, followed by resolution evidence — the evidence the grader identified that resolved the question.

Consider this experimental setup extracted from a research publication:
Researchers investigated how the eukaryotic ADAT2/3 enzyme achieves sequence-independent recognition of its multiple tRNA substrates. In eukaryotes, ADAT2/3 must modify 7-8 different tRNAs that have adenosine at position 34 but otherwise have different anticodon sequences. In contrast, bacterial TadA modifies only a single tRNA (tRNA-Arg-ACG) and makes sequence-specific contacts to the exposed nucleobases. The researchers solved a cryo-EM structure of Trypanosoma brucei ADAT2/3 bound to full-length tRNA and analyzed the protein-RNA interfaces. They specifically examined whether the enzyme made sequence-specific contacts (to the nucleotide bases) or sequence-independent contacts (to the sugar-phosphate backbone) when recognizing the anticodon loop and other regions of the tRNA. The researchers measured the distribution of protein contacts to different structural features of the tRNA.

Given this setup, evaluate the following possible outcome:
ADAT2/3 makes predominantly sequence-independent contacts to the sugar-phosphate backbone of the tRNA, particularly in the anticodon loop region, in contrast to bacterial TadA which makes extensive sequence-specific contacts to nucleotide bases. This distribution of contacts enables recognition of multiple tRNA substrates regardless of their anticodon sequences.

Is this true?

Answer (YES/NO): NO